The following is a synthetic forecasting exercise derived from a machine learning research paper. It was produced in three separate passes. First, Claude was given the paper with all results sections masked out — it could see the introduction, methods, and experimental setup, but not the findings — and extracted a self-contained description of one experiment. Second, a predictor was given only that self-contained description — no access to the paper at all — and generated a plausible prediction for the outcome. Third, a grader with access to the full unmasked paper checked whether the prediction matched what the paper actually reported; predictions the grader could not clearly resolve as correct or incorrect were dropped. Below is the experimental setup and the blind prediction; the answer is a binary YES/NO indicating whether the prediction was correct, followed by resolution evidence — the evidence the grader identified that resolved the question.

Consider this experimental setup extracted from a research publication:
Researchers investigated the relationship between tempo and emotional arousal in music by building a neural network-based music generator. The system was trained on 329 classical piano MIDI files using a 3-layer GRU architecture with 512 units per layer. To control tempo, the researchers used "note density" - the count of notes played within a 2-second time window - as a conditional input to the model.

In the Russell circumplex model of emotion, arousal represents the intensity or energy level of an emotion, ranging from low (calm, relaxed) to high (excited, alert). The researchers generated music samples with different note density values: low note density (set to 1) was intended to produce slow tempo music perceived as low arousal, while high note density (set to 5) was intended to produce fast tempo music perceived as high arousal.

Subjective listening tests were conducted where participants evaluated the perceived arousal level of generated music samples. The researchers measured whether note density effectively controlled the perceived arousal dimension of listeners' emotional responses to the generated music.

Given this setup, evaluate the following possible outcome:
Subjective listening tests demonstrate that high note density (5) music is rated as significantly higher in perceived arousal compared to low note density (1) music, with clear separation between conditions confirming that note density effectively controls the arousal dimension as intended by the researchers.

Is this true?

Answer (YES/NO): YES